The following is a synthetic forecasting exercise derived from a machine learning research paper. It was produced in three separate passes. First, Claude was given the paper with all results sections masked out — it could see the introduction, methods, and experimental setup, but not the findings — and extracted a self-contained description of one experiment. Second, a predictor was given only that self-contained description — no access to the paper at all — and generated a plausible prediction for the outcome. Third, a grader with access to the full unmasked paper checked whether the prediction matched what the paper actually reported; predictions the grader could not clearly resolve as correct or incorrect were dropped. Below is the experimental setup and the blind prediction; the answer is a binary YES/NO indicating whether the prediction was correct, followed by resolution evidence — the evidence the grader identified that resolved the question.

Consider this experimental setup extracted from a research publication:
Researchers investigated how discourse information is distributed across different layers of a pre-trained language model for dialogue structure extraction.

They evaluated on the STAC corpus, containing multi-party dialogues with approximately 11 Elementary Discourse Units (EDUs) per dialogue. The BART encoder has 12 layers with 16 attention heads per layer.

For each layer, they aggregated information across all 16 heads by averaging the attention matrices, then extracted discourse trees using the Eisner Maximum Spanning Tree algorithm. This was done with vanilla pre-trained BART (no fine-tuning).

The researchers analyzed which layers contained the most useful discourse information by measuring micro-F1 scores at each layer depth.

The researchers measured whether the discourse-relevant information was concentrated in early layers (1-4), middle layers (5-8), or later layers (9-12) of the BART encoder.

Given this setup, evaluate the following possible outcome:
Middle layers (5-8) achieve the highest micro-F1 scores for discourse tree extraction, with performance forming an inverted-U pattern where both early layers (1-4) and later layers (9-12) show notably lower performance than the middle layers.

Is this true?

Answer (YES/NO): NO